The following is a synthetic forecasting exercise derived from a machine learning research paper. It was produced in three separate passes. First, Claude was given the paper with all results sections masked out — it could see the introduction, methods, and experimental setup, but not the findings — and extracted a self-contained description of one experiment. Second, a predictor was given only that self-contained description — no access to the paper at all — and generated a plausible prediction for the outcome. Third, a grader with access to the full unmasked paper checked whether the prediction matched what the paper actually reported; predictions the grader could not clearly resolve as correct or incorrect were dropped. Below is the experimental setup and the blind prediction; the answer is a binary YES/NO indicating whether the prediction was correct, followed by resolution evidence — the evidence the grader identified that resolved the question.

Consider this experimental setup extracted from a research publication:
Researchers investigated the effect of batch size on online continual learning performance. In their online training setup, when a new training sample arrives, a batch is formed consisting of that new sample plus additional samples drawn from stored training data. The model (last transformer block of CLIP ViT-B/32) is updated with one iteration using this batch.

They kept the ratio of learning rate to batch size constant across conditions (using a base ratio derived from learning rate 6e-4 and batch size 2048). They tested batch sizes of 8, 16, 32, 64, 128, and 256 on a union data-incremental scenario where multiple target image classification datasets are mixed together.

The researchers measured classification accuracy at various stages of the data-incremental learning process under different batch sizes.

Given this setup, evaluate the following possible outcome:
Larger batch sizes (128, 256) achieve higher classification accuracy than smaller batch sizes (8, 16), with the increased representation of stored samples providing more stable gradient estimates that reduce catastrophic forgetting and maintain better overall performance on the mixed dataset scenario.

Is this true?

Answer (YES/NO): YES